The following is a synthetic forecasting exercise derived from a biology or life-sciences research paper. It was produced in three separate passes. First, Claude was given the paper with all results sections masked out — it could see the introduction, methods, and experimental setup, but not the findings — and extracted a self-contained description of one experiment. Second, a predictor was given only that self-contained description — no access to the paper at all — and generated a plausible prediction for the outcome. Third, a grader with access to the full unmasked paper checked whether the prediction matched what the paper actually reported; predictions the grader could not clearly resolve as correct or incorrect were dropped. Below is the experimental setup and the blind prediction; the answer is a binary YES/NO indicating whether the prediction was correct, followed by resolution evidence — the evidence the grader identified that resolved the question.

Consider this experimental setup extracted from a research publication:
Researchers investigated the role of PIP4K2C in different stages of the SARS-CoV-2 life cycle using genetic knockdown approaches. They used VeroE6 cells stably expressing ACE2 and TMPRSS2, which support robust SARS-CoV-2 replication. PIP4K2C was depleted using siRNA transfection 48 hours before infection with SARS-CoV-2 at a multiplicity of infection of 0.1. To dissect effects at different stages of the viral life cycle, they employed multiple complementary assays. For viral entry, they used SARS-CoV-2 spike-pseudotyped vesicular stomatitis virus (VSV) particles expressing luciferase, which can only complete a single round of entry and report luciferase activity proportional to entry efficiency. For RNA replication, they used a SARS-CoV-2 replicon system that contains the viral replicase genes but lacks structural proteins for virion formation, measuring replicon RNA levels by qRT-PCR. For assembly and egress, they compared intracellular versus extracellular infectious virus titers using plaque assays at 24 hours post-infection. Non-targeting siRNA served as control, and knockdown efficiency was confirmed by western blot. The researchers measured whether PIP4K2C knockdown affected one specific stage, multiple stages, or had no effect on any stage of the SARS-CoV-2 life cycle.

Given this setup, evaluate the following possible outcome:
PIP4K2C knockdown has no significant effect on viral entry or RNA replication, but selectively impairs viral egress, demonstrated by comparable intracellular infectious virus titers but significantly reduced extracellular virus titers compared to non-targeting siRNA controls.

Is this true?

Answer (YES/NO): NO